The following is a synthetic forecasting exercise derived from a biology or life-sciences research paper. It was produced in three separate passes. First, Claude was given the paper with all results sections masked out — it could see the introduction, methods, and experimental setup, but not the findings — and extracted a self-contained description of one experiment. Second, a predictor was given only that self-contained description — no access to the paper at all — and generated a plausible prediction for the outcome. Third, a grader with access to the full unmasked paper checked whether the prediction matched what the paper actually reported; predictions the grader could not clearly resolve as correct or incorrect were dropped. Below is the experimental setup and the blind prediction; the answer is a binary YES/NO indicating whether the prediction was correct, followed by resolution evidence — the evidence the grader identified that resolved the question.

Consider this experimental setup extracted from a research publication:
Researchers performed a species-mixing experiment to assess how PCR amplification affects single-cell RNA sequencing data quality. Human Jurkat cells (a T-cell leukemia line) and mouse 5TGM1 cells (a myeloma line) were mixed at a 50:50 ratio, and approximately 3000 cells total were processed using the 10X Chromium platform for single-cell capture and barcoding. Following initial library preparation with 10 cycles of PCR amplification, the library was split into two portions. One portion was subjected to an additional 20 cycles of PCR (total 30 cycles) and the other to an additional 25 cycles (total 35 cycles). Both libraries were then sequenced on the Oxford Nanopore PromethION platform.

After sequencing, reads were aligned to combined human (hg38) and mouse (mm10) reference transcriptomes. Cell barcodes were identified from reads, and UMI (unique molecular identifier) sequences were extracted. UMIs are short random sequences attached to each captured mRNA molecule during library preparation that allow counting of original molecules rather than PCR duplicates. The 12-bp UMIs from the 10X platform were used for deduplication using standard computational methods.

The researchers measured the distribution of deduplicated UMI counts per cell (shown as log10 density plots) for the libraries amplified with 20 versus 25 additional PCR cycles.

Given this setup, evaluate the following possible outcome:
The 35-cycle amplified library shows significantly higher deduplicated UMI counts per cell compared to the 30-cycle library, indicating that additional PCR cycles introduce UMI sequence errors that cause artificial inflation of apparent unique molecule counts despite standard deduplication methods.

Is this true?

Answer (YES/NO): YES